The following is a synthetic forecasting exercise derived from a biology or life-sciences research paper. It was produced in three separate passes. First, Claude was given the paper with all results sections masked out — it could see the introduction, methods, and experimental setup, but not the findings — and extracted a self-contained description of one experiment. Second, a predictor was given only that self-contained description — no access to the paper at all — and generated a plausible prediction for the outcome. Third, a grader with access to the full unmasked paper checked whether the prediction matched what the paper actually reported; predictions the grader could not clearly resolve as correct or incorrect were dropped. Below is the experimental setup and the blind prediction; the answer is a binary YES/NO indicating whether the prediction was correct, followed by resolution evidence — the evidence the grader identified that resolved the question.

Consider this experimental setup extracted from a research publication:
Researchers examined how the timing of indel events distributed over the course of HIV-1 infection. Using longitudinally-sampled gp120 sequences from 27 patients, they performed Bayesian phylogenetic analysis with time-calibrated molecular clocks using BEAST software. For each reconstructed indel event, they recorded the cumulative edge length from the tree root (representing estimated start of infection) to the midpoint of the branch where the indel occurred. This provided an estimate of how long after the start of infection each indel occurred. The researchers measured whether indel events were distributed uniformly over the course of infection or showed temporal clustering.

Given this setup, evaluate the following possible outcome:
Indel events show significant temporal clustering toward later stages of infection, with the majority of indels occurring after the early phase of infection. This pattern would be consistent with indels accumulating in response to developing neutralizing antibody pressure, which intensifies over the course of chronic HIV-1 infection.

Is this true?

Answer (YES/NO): NO